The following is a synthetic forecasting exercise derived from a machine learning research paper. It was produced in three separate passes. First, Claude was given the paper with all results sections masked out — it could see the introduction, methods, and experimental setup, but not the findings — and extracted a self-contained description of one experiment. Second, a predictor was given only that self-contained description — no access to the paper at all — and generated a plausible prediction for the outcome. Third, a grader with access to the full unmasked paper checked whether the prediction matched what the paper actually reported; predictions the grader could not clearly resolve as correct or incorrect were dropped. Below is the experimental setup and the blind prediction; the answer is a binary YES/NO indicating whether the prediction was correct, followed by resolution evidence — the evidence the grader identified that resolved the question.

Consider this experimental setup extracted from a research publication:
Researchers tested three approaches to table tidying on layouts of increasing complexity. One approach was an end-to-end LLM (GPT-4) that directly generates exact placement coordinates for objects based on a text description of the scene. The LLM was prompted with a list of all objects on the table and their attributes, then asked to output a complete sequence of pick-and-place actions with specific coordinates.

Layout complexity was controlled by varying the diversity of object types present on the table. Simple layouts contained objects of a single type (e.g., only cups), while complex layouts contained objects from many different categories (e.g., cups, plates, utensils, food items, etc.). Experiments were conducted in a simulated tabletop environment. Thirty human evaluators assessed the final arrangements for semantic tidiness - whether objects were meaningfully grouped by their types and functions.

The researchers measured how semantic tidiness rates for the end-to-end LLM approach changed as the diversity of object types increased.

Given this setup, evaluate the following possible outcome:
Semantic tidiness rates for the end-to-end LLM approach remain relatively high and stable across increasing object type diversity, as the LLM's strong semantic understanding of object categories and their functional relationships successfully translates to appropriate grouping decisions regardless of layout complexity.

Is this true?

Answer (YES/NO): NO